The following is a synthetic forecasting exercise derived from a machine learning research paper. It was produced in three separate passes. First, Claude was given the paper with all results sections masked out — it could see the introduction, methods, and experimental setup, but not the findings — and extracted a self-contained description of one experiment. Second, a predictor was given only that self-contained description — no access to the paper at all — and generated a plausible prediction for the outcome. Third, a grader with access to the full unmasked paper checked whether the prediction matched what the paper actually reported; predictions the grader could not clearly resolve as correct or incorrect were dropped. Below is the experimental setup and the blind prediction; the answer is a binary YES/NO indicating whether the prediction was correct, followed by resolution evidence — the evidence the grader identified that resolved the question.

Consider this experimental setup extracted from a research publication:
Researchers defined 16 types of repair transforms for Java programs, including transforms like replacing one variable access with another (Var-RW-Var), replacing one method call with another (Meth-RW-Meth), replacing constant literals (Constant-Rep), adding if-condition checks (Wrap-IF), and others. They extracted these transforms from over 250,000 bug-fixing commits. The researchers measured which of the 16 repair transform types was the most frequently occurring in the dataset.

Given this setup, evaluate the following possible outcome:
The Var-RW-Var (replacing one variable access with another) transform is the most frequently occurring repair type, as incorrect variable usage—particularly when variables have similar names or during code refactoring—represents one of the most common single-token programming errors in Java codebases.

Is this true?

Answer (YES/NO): NO